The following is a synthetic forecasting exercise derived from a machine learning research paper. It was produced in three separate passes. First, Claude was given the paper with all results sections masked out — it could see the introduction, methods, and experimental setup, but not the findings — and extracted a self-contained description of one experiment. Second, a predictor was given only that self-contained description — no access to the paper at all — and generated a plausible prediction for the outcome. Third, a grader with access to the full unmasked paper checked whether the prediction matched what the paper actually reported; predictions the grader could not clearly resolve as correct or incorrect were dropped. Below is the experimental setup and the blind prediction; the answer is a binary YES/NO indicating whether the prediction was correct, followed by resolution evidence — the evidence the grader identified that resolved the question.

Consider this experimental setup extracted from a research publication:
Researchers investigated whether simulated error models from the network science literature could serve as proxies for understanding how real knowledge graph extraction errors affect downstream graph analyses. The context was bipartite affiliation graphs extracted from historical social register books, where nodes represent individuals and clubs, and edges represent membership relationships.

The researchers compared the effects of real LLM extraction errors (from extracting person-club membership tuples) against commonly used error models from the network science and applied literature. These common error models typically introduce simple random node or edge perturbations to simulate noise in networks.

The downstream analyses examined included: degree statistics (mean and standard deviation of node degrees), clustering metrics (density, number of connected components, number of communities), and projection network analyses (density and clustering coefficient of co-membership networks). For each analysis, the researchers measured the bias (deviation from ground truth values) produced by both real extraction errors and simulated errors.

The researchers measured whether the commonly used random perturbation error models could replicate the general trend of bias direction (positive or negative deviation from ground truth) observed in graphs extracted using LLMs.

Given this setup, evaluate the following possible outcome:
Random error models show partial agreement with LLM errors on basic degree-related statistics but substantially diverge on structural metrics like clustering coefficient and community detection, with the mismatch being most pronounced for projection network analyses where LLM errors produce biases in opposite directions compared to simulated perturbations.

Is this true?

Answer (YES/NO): NO